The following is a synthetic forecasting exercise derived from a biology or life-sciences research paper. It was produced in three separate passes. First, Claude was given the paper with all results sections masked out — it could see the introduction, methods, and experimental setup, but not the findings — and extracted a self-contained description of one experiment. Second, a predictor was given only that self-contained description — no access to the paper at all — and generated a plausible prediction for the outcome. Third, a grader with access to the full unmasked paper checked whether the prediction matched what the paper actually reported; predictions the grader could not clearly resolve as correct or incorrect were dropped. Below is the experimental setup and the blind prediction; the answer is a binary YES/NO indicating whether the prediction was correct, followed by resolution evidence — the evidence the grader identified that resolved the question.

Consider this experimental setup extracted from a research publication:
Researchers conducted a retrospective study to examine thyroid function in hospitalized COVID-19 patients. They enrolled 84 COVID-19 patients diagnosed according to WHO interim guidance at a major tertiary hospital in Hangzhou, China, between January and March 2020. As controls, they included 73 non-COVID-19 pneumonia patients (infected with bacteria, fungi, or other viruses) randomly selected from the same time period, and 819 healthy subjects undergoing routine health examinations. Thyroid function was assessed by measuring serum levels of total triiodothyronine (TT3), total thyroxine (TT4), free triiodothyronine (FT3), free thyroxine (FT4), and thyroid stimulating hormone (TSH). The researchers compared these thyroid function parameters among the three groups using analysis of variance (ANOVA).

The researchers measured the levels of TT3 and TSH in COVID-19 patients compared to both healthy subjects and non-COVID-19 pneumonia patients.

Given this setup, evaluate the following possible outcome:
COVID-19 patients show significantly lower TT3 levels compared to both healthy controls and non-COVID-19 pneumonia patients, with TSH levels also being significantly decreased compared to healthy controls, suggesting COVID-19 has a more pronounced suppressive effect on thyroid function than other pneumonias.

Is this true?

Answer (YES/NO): NO